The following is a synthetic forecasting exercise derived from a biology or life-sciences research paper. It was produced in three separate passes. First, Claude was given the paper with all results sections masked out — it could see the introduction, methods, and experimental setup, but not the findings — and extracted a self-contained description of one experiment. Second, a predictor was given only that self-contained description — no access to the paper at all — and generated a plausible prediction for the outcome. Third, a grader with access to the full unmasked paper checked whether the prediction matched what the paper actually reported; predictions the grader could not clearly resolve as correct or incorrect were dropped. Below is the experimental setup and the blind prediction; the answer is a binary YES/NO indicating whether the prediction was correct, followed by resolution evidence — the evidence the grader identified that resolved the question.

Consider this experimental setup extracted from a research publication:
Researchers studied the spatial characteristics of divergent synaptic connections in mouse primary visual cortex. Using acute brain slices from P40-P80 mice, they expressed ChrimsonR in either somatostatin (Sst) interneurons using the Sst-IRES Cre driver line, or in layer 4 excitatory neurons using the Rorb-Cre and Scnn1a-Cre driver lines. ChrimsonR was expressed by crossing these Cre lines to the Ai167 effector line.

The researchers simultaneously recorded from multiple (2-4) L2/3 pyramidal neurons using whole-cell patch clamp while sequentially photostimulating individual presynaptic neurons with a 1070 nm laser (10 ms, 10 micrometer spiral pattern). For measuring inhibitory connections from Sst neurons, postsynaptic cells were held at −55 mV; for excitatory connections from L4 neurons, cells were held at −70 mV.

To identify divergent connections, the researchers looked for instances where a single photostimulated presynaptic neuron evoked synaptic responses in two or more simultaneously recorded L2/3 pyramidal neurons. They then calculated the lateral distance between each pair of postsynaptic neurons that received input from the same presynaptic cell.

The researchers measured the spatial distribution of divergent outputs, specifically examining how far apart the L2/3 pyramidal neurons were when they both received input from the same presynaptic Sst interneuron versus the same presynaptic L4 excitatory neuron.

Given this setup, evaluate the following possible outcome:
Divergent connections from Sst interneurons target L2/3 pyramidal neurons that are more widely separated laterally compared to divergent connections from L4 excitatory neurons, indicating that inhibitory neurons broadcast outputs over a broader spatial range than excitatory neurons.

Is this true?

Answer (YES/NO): NO